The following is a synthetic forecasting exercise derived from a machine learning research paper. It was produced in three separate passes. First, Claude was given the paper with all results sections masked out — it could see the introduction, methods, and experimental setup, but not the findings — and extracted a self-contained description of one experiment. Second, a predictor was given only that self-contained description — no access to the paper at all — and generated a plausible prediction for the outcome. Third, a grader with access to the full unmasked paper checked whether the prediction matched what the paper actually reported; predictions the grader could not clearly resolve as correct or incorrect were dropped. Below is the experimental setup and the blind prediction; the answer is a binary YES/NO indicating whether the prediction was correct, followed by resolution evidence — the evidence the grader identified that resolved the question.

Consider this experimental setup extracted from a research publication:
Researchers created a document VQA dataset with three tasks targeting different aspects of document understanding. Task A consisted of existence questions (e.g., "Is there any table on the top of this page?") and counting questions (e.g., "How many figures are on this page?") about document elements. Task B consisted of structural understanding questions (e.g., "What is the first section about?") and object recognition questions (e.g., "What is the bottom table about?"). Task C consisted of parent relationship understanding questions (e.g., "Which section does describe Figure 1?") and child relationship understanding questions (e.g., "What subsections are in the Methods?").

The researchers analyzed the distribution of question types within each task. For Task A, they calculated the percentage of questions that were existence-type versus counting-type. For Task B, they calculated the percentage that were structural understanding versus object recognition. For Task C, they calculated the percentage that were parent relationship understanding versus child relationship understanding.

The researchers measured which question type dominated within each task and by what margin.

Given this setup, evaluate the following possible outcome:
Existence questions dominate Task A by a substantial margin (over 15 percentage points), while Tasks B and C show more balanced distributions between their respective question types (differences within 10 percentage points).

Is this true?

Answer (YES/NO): NO